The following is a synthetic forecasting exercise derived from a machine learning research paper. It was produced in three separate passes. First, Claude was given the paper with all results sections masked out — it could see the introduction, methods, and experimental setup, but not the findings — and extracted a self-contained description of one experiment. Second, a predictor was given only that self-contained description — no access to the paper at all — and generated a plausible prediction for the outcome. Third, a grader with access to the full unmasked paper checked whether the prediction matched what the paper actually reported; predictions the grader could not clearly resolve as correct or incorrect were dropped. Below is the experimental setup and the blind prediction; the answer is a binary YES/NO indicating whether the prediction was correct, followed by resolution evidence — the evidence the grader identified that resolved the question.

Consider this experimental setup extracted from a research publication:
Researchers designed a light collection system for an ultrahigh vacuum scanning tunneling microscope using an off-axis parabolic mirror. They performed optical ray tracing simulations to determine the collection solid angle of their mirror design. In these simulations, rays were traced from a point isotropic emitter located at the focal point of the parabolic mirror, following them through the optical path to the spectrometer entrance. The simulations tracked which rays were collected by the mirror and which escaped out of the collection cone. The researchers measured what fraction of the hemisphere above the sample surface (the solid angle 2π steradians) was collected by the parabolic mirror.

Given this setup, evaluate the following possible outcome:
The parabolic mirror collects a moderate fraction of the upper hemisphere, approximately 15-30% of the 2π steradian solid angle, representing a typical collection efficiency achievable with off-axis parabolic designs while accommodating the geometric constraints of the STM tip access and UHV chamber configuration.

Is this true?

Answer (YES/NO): NO